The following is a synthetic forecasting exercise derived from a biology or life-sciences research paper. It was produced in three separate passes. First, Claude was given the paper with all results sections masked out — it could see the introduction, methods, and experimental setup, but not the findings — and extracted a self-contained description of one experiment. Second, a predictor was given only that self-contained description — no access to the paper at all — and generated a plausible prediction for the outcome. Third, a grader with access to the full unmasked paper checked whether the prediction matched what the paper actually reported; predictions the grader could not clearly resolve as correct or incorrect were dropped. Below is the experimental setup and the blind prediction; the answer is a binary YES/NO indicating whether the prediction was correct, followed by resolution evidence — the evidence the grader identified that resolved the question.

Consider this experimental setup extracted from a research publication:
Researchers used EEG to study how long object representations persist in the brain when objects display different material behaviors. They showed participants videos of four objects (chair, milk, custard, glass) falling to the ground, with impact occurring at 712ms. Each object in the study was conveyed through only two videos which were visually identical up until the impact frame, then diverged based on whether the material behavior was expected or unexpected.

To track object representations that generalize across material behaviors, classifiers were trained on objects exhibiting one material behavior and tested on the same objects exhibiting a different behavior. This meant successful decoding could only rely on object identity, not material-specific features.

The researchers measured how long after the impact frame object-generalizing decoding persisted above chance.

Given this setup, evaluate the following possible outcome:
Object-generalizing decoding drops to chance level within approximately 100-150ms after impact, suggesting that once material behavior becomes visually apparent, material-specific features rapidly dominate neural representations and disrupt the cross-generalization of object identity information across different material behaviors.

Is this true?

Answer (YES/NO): NO